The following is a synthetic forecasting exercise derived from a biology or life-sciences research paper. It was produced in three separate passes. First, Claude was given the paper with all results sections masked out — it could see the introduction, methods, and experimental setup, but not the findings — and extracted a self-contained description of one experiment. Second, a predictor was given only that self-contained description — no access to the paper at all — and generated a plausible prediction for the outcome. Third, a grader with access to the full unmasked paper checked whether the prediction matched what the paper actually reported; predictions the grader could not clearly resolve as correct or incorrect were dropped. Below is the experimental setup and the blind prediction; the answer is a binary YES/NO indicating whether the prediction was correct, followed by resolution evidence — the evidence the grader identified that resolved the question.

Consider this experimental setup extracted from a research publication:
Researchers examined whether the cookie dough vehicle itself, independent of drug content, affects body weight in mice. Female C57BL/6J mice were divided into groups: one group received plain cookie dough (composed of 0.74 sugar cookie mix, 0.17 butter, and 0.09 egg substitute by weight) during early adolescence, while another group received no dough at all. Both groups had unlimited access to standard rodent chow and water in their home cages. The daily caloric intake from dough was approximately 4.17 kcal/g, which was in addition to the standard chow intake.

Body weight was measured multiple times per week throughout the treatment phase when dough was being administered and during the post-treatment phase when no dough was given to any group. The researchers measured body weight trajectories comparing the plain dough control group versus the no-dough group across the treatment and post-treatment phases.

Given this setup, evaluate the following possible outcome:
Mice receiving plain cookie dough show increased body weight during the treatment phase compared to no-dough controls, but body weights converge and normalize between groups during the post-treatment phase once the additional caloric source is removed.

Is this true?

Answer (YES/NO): NO